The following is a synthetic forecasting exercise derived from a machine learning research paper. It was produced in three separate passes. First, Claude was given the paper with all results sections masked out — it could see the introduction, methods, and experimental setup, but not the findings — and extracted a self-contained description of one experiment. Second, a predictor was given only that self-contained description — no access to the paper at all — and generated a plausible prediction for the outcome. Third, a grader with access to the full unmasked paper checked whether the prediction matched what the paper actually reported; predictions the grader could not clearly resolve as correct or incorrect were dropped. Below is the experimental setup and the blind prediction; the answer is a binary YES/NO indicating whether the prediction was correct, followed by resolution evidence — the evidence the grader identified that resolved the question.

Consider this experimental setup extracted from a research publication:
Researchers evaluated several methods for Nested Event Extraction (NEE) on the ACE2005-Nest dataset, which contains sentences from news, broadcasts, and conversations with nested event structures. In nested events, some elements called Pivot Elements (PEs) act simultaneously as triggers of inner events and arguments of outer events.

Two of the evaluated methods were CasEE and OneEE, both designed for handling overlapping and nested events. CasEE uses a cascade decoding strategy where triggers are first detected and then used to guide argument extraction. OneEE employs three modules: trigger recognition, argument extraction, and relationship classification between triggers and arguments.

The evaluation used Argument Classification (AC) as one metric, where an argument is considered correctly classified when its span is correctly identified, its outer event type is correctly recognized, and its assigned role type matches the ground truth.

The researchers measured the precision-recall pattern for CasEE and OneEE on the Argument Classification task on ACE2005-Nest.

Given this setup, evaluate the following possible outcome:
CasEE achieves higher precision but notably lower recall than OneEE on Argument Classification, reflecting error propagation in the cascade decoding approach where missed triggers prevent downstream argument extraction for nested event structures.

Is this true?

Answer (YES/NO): NO